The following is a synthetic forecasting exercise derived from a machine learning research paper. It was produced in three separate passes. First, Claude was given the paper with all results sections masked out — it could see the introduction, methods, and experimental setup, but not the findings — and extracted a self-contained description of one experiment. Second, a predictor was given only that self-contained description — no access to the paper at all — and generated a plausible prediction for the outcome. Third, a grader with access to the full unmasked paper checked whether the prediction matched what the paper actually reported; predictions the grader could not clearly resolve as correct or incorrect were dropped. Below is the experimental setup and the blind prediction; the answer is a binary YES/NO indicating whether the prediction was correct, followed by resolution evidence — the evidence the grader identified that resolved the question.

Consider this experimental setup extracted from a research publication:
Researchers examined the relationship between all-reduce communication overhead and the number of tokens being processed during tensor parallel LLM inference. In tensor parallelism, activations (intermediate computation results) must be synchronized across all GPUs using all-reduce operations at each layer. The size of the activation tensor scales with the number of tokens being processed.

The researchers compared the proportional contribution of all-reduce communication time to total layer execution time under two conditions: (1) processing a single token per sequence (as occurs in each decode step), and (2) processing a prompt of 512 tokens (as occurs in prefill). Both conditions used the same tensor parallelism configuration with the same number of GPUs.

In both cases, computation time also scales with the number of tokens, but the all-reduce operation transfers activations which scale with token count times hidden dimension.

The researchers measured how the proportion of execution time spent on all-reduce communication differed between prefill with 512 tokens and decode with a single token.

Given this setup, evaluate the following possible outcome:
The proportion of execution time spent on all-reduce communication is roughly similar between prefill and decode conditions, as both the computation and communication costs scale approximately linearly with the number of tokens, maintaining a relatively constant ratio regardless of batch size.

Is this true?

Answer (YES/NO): NO